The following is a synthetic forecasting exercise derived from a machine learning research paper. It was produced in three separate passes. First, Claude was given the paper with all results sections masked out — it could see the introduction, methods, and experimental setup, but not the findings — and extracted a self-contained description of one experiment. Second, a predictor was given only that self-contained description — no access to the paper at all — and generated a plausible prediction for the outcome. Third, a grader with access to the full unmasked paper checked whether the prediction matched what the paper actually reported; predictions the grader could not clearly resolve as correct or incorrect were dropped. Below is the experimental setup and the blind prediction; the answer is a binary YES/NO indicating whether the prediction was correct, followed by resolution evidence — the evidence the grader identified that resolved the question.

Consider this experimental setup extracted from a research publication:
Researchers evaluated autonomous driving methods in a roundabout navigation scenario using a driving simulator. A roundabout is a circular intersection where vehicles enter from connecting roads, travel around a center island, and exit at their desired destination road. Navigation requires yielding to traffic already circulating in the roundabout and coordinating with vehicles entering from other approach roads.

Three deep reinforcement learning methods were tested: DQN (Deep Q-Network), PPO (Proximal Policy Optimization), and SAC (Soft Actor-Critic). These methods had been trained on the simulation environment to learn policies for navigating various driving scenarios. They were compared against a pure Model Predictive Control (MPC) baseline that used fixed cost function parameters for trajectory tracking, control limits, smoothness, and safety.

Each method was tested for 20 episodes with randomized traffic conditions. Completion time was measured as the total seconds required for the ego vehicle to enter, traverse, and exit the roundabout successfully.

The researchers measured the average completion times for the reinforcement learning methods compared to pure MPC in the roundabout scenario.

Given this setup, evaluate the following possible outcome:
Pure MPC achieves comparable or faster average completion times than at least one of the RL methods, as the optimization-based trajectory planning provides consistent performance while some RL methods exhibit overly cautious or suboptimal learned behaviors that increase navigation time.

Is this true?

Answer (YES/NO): YES